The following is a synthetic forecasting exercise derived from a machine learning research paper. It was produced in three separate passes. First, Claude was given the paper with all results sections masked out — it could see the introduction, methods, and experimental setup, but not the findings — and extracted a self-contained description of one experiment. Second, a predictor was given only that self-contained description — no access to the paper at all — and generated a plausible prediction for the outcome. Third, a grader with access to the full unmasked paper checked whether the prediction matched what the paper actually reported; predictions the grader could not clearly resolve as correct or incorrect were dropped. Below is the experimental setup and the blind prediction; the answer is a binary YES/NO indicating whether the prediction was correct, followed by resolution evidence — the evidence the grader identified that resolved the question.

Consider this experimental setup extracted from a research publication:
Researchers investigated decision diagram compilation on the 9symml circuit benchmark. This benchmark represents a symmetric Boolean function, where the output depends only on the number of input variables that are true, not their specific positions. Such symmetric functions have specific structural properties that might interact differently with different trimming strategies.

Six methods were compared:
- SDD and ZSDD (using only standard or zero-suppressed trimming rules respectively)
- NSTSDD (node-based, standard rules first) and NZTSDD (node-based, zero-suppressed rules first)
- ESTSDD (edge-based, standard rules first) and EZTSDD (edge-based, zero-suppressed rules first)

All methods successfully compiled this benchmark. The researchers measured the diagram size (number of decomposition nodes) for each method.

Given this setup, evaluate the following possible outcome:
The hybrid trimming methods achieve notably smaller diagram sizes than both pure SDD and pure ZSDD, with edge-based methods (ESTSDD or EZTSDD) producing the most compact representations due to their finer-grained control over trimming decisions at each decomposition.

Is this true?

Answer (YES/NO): NO